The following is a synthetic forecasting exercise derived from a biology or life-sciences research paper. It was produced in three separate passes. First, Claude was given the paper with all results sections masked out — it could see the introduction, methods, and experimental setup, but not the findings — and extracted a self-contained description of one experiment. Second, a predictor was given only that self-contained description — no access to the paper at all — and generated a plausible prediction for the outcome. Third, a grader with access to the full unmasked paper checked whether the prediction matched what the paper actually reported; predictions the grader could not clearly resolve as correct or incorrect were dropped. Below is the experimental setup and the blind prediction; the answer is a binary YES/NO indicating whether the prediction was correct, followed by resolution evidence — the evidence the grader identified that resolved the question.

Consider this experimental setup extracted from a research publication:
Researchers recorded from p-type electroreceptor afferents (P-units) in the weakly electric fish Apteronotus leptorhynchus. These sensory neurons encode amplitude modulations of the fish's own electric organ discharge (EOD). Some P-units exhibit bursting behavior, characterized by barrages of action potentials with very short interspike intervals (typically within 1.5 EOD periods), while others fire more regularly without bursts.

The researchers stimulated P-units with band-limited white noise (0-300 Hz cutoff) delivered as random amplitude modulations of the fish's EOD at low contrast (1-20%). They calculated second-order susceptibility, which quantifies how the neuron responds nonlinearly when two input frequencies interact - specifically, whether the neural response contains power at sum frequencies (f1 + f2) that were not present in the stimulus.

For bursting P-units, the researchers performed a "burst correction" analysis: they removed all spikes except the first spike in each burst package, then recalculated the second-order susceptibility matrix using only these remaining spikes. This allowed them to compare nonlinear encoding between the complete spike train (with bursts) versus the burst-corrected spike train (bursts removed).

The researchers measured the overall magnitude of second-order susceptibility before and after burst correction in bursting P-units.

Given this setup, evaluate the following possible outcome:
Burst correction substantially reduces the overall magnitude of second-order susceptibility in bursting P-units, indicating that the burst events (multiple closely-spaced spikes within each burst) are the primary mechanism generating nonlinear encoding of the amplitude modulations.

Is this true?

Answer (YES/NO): YES